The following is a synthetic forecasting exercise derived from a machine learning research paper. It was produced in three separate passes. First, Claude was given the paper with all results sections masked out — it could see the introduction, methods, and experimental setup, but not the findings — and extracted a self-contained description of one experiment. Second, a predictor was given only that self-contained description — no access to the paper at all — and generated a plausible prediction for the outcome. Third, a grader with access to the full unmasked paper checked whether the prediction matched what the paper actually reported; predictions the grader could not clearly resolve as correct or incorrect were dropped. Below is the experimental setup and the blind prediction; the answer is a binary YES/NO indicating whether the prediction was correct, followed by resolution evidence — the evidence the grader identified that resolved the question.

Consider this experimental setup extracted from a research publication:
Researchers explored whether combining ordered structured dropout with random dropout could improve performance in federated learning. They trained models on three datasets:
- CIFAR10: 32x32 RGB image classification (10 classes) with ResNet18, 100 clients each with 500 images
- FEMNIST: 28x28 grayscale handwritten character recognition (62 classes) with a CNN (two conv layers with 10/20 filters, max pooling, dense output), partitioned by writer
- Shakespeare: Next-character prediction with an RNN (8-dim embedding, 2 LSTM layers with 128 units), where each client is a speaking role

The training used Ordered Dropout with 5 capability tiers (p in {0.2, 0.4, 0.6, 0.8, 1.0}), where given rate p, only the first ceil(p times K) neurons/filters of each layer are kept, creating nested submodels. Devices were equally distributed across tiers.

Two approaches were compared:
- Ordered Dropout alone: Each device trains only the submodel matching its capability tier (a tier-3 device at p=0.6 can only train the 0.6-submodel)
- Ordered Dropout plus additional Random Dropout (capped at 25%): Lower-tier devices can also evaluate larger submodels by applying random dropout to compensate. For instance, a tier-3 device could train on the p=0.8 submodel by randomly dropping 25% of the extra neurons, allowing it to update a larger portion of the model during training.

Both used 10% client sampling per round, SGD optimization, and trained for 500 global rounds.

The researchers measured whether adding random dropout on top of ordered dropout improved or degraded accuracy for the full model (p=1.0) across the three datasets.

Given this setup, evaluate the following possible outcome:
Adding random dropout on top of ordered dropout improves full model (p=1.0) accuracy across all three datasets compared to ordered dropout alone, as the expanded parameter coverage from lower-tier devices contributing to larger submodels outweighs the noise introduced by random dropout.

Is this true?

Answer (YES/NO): NO